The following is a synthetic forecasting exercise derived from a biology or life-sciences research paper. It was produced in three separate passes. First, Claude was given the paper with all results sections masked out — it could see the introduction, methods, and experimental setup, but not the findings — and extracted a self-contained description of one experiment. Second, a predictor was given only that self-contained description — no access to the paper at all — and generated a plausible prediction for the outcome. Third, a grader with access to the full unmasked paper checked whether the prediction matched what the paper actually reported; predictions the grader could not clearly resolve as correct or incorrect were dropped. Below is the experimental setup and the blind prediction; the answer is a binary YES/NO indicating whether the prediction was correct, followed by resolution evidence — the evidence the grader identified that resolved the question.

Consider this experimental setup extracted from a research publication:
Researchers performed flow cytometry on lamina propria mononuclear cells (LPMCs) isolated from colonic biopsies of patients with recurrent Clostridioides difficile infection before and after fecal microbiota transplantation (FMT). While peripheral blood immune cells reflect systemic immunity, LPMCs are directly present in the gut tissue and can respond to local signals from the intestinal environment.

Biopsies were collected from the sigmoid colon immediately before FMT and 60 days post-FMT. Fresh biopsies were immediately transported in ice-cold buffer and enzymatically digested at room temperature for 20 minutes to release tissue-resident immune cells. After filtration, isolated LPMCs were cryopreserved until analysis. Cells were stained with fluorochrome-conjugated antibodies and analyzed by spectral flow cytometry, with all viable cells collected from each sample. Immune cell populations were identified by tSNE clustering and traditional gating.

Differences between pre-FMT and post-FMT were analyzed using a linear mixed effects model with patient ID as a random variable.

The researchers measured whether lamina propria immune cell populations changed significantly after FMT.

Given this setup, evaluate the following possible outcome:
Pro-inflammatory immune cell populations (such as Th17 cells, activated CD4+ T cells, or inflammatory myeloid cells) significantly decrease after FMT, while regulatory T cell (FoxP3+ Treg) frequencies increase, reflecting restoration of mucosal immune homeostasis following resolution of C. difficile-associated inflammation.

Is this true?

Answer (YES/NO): NO